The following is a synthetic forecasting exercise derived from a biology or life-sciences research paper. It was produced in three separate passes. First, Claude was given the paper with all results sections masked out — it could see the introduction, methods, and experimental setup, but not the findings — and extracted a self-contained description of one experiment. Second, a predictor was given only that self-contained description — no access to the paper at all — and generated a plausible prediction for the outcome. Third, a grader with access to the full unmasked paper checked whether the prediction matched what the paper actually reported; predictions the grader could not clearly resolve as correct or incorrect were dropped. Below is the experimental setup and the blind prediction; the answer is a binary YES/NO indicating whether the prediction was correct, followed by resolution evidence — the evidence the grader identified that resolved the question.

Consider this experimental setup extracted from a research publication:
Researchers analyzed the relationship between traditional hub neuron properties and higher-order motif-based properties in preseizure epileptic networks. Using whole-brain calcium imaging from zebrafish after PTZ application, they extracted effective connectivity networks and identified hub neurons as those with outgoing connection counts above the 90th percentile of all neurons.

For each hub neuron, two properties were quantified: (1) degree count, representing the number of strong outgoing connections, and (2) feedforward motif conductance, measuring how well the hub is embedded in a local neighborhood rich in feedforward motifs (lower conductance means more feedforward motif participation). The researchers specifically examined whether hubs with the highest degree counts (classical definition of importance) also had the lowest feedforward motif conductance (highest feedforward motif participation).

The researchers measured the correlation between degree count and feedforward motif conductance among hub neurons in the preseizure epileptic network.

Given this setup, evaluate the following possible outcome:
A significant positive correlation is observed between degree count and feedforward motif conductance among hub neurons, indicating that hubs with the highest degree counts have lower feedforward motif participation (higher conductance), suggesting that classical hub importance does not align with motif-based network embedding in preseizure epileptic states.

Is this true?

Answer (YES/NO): NO